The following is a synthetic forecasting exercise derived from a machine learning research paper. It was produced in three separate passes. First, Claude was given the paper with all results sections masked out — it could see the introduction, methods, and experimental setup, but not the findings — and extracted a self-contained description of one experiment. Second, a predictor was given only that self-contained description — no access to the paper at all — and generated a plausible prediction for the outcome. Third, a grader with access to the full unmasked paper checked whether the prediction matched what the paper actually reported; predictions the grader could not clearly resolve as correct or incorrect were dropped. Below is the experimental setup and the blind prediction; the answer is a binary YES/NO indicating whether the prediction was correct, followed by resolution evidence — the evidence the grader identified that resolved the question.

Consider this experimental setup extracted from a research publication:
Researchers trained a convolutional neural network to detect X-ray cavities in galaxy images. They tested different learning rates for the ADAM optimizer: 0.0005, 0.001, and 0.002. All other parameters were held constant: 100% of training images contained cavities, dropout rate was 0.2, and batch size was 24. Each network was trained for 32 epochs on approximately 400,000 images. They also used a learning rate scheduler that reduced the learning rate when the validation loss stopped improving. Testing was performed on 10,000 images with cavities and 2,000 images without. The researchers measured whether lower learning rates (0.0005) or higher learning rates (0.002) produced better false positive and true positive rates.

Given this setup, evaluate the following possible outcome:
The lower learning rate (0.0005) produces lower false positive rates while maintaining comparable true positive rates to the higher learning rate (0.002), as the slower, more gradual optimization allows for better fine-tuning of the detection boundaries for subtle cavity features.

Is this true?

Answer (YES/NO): NO